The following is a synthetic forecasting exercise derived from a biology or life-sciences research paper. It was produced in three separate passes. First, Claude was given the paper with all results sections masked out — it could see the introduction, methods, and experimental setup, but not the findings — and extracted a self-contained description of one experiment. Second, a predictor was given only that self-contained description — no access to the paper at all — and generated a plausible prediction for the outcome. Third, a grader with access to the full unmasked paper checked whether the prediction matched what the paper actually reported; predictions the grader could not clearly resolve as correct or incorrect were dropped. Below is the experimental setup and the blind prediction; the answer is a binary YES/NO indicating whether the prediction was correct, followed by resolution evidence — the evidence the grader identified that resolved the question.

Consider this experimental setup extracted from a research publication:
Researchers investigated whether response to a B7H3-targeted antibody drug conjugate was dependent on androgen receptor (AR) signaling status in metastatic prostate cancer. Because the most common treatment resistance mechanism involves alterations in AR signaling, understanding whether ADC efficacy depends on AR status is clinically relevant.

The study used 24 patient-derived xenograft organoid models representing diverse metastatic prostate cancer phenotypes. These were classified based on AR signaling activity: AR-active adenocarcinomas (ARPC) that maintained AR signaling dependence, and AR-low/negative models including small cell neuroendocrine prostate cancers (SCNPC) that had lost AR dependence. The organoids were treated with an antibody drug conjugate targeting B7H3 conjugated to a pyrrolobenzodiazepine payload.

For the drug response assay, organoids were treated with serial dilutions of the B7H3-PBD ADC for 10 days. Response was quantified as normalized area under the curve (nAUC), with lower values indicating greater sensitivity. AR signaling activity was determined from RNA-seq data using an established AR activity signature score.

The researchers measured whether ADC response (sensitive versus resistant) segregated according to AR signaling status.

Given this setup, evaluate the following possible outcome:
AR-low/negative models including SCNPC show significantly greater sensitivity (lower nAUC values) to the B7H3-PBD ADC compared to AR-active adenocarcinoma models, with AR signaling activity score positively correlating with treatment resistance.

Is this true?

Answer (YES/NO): NO